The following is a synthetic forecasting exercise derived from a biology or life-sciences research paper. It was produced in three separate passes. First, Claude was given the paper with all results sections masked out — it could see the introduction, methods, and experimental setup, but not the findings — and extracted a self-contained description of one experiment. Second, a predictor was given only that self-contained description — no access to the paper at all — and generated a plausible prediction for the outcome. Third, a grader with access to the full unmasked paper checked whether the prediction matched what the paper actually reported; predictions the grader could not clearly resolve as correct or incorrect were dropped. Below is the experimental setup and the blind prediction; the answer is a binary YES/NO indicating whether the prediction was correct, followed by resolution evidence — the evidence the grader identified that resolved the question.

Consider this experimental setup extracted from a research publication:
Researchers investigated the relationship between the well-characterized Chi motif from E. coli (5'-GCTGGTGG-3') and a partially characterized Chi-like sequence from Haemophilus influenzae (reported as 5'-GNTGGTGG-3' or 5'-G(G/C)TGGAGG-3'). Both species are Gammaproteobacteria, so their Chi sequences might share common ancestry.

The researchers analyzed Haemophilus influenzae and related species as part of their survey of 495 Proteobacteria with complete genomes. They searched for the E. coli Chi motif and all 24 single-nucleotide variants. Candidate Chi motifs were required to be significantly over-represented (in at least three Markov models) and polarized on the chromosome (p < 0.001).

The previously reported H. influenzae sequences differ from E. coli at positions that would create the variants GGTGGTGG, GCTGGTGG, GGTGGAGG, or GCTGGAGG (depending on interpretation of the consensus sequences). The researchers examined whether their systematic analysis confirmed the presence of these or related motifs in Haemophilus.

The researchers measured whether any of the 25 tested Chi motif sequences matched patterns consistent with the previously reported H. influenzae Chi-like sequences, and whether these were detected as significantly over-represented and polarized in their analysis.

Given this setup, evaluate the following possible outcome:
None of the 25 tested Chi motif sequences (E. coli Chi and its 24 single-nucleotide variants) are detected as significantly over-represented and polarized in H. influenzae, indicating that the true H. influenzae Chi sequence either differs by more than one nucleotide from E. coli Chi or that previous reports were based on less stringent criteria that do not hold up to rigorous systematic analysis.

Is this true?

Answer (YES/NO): YES